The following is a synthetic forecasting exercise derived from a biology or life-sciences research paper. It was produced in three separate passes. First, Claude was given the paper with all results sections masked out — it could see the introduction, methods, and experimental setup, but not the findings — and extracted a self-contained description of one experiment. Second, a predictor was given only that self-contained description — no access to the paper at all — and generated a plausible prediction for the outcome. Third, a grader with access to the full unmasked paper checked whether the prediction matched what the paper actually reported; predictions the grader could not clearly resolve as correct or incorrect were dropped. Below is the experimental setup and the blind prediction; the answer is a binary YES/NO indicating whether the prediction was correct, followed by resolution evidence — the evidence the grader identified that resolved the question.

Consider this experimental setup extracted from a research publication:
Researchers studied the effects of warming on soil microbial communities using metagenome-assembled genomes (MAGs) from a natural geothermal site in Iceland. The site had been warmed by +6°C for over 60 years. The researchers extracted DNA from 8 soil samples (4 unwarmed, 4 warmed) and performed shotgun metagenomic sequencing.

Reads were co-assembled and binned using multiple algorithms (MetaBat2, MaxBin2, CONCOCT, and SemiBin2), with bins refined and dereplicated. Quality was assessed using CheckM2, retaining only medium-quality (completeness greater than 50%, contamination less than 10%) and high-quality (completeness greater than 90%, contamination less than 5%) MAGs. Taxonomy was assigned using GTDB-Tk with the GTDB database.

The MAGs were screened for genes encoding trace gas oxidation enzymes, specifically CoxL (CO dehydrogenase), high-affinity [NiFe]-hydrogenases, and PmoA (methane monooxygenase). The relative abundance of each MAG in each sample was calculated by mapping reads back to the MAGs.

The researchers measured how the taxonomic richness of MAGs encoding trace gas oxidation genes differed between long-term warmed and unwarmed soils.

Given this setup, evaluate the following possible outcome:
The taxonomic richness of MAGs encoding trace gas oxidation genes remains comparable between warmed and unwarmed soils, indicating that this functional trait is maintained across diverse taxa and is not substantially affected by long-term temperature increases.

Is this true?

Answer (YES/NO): YES